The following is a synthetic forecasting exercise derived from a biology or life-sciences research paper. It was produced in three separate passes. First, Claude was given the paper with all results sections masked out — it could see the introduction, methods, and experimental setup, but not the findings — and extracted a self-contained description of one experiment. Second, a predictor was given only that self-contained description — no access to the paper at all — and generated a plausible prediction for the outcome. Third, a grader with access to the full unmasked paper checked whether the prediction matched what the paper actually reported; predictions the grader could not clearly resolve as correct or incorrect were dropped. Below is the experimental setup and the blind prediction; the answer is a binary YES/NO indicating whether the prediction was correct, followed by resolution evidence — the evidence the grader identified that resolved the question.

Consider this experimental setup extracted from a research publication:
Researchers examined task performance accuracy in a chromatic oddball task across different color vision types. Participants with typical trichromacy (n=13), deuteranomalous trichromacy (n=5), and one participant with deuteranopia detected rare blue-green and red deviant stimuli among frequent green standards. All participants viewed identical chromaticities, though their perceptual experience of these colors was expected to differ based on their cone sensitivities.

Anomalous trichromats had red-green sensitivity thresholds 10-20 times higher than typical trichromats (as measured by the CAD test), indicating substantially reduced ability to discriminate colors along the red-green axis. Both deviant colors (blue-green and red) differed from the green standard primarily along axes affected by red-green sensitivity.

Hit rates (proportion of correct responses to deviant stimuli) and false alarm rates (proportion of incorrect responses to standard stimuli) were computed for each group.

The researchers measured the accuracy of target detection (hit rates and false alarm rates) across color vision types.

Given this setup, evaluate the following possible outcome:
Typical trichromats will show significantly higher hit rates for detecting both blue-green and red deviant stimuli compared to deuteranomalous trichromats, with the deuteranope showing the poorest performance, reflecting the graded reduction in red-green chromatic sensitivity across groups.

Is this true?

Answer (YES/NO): NO